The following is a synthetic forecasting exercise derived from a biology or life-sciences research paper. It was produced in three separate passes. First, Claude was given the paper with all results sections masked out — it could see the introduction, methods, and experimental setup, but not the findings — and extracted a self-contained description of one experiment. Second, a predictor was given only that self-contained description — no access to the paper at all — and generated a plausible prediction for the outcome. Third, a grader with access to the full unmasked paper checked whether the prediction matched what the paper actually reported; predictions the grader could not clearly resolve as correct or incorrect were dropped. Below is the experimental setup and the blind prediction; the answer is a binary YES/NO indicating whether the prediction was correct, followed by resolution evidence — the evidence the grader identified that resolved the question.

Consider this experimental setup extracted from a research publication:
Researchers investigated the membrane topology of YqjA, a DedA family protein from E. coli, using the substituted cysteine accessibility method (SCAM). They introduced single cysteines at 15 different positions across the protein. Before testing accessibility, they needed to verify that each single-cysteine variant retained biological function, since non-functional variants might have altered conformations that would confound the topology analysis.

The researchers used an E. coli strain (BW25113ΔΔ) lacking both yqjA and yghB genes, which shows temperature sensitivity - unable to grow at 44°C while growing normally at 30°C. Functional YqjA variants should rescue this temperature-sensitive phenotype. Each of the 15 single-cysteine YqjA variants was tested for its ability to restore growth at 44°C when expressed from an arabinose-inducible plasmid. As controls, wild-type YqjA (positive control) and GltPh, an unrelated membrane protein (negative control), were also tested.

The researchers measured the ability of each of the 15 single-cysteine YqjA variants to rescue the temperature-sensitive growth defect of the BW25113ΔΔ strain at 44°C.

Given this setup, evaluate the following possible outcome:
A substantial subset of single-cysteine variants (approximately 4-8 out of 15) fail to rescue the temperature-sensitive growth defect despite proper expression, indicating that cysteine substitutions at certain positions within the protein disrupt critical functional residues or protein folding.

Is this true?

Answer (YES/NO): NO